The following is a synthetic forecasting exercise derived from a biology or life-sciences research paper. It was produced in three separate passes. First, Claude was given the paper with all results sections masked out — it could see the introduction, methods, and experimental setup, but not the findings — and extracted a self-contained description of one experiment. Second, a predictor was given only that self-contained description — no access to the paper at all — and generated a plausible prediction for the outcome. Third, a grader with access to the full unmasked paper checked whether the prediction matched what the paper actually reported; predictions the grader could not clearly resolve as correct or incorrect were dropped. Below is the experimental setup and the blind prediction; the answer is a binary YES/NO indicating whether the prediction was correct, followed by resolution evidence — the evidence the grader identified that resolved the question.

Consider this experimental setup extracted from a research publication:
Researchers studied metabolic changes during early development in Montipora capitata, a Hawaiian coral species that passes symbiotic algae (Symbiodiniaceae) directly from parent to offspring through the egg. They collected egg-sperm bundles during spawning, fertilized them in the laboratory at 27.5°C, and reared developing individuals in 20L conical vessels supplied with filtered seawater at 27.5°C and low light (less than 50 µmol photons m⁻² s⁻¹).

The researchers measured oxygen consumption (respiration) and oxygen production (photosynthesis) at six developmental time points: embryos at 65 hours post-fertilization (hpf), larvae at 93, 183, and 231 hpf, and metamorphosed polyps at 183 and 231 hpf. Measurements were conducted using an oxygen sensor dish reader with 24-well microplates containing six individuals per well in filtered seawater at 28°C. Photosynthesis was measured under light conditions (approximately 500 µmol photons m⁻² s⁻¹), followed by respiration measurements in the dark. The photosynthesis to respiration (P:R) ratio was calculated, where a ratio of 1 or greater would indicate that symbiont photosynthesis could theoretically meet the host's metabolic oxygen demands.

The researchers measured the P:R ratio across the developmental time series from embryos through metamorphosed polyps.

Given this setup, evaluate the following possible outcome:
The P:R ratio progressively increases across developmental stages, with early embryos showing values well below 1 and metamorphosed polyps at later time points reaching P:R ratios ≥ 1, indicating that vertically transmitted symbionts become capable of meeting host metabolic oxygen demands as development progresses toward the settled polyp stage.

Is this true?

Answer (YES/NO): NO